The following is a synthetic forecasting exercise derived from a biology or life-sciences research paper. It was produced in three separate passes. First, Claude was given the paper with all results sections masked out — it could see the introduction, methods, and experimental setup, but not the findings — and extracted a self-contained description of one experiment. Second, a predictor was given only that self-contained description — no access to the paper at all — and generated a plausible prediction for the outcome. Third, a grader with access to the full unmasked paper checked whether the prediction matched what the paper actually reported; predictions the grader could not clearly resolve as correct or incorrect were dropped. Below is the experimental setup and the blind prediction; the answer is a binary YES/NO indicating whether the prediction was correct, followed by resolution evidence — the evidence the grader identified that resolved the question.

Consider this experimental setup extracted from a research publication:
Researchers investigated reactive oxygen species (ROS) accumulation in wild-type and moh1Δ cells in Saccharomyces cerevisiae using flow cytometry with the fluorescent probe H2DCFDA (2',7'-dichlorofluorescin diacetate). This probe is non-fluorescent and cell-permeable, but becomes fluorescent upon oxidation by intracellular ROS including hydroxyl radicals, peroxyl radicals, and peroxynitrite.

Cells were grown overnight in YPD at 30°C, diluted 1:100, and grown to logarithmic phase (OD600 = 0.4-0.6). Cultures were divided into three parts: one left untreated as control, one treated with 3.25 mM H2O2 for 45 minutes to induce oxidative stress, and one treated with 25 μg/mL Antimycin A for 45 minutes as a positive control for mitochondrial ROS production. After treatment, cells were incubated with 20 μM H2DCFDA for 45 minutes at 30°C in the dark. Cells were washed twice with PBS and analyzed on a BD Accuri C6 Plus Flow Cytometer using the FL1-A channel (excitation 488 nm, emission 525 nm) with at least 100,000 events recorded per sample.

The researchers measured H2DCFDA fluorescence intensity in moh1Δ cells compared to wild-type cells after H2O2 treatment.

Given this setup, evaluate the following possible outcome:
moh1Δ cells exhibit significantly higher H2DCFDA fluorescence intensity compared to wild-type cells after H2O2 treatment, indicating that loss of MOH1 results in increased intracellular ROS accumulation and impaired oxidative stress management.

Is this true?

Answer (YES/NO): NO